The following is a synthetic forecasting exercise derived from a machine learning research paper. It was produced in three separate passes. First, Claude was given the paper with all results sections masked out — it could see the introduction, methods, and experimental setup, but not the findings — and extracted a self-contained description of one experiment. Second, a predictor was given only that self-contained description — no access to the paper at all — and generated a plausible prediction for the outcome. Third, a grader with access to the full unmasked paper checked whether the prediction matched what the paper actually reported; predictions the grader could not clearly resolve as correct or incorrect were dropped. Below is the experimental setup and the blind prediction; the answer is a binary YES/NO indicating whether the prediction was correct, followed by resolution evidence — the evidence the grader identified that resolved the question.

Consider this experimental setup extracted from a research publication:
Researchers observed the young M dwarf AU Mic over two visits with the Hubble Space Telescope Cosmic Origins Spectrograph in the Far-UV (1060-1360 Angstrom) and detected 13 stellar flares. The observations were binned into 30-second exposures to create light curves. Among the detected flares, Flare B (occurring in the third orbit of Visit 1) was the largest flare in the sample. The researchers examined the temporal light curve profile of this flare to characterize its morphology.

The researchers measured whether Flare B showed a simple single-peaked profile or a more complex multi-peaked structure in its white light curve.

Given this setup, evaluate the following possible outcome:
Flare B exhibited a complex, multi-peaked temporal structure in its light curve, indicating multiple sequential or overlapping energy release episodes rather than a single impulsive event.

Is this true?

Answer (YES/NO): YES